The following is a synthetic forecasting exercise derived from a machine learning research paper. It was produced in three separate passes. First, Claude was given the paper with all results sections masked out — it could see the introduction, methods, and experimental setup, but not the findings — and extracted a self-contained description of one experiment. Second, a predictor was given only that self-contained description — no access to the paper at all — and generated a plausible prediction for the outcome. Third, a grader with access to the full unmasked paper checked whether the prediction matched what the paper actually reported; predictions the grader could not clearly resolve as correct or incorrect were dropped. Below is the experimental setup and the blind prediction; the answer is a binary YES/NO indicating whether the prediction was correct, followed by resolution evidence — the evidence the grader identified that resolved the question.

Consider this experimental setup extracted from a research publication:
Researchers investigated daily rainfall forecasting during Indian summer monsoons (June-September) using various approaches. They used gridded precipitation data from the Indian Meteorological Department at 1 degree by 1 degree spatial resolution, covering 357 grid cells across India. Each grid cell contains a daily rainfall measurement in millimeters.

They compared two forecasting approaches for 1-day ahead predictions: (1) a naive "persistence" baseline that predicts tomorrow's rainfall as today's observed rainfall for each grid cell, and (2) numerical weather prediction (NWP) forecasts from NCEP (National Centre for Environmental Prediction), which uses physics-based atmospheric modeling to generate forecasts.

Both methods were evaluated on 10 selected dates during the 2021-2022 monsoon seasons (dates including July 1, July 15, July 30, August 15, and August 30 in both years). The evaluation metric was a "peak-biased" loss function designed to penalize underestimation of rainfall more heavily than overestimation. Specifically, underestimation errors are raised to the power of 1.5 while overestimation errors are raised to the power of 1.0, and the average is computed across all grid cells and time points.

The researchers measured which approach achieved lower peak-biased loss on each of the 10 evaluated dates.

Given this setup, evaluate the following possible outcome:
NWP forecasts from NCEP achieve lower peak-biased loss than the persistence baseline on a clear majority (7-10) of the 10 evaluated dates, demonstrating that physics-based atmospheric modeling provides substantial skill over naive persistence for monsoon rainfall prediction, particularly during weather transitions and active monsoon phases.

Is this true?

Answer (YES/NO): NO